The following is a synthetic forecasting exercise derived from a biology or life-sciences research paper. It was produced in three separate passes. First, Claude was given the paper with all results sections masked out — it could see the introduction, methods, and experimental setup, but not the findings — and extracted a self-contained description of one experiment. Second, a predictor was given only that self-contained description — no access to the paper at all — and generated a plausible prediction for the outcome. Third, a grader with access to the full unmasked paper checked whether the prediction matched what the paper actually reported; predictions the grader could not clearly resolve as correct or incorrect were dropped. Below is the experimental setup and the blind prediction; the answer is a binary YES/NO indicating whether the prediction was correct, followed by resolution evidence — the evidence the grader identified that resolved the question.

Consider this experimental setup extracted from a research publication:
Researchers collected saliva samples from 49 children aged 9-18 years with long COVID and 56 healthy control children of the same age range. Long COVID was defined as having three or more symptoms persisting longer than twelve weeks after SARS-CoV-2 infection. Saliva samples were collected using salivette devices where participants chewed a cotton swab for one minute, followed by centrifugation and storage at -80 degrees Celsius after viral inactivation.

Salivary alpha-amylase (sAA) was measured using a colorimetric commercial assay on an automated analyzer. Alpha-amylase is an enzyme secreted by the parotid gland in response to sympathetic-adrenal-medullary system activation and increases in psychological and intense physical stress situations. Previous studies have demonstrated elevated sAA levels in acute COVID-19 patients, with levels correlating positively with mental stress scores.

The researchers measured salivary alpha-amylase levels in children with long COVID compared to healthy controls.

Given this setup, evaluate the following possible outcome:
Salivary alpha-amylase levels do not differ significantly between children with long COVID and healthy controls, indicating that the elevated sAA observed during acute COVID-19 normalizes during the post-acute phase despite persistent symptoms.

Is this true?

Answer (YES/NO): NO